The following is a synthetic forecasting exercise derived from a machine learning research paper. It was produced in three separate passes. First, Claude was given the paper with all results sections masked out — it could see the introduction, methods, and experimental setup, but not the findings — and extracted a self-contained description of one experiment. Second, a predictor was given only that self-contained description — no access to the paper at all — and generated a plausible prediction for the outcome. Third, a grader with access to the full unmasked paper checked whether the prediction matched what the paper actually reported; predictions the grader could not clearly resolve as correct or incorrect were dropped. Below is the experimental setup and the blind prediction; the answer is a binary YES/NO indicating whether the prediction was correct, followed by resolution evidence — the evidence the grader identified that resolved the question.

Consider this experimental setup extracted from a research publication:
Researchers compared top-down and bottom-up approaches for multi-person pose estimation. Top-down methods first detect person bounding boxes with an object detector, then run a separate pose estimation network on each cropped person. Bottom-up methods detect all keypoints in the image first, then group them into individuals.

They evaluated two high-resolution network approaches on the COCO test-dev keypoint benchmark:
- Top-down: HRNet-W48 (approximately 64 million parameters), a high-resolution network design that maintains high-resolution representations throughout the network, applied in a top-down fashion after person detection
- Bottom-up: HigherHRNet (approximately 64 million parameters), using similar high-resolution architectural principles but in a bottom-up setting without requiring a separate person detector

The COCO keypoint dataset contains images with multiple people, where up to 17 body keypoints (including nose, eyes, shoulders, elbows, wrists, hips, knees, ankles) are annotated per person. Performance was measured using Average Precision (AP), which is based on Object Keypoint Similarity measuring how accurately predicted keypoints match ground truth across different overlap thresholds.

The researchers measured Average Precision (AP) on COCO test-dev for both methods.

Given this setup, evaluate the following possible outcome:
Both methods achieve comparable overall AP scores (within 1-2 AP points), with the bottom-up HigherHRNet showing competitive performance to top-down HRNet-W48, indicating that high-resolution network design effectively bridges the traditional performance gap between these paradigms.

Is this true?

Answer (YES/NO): NO